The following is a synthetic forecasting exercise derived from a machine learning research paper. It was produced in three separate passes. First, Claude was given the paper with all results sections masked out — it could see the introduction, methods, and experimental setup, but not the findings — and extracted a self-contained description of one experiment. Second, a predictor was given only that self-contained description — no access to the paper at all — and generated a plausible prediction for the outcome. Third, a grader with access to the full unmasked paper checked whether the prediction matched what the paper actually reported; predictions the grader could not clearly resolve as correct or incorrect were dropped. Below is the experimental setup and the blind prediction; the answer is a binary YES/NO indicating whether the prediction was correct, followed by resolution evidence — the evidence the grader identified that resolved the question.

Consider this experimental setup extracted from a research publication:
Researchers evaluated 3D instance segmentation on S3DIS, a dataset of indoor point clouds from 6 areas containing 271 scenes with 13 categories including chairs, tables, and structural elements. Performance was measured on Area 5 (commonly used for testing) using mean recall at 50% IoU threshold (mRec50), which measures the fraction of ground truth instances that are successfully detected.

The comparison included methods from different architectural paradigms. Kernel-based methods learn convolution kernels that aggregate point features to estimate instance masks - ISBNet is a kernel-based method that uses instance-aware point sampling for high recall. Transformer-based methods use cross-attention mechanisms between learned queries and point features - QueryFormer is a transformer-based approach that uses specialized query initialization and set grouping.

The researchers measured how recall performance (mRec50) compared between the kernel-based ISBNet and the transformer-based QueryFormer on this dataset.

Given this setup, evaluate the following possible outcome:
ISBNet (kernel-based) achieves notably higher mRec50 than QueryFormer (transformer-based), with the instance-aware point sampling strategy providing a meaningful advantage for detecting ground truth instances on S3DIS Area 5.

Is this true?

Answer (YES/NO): NO